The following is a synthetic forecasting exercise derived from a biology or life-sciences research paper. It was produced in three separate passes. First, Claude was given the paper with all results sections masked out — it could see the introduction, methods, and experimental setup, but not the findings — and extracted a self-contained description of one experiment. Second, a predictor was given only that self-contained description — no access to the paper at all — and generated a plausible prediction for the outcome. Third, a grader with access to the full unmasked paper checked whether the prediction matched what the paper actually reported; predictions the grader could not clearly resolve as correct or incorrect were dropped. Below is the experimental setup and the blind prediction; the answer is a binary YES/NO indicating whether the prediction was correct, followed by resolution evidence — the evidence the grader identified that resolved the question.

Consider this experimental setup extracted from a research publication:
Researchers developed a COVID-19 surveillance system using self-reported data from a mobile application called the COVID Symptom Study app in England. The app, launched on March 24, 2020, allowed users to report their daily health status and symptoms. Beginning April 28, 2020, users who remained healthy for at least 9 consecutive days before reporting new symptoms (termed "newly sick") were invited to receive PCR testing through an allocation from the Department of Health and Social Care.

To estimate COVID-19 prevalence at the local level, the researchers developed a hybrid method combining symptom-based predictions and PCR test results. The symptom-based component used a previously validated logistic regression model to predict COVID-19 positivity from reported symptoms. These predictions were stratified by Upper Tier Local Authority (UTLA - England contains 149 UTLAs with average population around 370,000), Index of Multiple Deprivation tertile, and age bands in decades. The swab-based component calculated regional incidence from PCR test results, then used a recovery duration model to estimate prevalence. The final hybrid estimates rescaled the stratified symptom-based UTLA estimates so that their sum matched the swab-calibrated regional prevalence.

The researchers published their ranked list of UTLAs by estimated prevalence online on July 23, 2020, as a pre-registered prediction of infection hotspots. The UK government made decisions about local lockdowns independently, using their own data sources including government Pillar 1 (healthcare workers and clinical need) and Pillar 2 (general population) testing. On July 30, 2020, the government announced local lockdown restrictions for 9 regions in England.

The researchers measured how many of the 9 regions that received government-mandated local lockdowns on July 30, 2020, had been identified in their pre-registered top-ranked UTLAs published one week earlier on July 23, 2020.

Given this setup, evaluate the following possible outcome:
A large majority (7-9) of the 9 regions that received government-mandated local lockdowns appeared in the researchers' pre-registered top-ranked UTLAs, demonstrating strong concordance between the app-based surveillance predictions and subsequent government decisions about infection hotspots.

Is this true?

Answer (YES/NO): NO